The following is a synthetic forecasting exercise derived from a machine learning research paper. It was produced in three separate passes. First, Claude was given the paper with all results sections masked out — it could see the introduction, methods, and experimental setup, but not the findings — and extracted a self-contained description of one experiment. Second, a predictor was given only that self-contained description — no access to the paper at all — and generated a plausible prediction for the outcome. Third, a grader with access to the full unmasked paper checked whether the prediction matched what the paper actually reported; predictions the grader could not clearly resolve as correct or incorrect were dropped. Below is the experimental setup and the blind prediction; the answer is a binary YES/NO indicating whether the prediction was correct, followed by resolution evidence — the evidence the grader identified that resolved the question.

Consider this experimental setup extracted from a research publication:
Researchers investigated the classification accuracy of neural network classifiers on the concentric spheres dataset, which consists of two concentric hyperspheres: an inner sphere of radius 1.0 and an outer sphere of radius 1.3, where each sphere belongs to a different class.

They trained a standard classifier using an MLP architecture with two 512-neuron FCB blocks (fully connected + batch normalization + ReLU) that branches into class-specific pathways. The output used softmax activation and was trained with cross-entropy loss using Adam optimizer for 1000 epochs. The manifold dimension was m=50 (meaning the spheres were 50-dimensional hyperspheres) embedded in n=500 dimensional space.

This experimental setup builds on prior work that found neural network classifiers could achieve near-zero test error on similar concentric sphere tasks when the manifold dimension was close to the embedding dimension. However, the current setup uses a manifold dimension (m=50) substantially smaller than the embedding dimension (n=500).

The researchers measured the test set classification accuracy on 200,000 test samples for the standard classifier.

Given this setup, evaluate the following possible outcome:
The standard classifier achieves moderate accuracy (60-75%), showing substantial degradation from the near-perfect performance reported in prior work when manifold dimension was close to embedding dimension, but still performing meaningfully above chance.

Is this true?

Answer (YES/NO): NO